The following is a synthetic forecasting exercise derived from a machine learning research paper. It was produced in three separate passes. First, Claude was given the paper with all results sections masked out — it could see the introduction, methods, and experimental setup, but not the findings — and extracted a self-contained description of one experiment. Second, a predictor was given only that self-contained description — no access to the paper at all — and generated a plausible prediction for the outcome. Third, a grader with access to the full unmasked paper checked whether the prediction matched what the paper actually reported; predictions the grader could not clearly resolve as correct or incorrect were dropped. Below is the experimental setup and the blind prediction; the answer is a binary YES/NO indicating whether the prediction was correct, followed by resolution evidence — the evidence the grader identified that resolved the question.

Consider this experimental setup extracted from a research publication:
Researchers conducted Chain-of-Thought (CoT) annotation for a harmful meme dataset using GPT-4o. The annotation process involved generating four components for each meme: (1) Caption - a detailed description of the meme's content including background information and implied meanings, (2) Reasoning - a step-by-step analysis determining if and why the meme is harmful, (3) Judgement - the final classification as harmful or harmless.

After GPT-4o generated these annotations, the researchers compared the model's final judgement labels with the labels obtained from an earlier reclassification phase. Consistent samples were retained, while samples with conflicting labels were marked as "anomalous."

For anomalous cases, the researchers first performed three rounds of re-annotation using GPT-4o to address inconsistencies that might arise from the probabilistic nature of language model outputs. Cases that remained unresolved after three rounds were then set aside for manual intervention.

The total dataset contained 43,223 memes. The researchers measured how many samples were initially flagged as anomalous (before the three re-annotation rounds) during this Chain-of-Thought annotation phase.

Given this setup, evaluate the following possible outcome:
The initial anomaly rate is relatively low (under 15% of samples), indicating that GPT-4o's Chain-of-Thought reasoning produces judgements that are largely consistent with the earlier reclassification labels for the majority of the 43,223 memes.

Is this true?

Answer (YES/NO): YES